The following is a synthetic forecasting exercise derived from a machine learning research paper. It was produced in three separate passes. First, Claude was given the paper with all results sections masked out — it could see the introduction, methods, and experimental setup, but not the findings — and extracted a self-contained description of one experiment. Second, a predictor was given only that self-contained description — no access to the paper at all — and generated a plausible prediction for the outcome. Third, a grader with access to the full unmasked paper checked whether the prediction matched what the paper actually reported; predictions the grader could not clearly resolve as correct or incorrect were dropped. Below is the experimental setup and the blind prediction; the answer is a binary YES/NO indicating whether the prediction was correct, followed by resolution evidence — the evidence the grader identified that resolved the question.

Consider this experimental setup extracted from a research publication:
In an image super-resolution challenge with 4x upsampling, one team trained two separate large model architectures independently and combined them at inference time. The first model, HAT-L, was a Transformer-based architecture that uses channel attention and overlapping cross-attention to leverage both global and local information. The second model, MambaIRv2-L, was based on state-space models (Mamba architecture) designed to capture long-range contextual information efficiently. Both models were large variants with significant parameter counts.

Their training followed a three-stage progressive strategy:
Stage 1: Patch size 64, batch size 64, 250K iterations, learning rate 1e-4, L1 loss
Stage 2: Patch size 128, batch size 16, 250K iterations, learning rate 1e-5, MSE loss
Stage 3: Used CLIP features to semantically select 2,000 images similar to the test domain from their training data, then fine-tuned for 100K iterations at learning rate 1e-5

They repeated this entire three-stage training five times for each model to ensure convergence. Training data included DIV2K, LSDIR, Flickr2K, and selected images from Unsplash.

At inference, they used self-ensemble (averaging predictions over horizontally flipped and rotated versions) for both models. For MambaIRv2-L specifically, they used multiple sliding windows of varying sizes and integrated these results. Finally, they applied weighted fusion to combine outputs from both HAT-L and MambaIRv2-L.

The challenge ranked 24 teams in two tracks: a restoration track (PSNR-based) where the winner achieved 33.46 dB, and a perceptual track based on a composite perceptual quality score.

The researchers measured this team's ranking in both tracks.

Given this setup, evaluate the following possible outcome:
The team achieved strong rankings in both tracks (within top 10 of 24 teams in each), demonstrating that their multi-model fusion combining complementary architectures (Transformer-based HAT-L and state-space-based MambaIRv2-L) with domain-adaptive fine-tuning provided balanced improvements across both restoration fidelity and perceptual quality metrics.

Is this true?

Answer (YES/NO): YES